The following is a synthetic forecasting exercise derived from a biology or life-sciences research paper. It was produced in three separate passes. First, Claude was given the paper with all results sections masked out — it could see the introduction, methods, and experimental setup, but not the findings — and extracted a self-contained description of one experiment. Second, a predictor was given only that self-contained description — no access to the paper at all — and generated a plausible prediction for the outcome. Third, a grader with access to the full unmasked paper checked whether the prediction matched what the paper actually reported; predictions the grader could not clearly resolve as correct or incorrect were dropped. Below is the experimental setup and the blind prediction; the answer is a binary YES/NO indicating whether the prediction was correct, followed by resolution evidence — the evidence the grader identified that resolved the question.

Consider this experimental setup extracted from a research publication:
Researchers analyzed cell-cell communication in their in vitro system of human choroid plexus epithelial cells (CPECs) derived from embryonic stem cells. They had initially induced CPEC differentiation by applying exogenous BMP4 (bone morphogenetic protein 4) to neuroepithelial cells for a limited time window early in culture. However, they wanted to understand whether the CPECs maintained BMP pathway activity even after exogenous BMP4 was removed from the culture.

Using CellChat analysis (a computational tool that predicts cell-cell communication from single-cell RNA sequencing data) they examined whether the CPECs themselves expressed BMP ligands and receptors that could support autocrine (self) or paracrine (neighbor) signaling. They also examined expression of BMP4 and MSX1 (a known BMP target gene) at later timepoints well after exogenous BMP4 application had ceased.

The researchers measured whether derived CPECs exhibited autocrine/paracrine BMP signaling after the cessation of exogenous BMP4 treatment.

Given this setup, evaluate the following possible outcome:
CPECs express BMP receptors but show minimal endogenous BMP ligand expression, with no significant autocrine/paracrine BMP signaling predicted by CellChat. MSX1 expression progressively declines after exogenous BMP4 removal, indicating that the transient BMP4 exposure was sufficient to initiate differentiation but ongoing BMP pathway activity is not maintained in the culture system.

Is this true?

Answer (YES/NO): NO